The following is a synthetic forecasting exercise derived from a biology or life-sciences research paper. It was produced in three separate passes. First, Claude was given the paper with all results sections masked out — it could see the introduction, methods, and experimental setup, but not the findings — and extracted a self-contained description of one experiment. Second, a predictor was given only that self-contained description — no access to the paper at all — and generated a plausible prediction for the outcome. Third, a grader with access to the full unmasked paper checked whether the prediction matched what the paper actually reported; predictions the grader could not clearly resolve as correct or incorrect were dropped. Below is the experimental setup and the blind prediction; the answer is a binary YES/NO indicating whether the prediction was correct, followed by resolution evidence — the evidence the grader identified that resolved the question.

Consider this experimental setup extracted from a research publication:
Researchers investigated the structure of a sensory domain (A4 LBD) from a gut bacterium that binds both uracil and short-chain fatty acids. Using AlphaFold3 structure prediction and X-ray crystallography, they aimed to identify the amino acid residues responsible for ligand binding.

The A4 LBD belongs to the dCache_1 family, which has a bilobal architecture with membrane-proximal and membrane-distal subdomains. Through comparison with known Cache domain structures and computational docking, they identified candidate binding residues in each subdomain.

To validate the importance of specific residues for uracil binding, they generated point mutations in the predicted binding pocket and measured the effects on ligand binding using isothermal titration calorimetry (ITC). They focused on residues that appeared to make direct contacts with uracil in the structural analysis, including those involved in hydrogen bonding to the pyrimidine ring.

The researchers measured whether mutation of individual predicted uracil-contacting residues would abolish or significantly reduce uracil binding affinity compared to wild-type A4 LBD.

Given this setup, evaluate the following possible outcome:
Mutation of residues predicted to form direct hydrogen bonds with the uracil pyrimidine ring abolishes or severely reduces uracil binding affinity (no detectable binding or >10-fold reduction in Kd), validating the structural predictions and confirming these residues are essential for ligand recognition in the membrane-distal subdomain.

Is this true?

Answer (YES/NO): NO